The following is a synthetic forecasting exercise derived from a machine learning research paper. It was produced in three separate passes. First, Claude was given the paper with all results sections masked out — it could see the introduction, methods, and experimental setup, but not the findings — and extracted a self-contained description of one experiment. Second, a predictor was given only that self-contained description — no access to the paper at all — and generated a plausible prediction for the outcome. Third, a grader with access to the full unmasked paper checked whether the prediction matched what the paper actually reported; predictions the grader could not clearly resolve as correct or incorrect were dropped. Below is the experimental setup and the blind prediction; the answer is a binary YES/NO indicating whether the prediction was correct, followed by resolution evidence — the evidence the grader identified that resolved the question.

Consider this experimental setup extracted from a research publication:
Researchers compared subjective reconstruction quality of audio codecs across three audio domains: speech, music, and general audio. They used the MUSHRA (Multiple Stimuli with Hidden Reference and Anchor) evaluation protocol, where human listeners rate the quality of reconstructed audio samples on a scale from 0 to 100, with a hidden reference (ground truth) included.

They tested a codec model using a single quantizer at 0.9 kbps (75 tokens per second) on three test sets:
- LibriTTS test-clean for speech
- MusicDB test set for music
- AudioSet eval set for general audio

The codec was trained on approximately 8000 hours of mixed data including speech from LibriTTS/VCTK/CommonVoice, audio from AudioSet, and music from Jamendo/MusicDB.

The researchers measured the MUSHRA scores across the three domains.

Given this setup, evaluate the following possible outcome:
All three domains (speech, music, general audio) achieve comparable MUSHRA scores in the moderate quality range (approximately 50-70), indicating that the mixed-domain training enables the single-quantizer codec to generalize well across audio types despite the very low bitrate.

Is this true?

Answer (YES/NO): NO